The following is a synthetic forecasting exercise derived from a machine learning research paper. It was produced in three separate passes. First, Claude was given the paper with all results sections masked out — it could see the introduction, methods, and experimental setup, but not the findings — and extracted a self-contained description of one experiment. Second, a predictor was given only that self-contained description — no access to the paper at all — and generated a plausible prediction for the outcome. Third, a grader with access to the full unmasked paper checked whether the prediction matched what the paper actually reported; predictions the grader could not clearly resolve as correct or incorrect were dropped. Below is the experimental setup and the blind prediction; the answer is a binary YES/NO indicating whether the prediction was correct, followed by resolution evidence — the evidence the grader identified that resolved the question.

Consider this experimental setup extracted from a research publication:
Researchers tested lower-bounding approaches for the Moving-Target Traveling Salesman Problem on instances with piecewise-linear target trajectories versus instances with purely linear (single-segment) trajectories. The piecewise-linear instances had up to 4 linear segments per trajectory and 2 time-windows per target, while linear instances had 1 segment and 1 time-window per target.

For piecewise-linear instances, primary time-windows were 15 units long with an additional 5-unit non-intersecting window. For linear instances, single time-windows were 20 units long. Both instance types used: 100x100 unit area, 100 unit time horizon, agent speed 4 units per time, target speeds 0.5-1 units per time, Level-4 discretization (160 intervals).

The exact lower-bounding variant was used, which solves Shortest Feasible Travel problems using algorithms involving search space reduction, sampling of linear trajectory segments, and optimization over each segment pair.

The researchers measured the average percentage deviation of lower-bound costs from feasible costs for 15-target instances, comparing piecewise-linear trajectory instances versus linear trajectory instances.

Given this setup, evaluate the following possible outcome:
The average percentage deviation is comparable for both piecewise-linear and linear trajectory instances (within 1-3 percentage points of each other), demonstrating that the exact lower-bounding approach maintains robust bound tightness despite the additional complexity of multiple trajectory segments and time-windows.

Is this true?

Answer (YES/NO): YES